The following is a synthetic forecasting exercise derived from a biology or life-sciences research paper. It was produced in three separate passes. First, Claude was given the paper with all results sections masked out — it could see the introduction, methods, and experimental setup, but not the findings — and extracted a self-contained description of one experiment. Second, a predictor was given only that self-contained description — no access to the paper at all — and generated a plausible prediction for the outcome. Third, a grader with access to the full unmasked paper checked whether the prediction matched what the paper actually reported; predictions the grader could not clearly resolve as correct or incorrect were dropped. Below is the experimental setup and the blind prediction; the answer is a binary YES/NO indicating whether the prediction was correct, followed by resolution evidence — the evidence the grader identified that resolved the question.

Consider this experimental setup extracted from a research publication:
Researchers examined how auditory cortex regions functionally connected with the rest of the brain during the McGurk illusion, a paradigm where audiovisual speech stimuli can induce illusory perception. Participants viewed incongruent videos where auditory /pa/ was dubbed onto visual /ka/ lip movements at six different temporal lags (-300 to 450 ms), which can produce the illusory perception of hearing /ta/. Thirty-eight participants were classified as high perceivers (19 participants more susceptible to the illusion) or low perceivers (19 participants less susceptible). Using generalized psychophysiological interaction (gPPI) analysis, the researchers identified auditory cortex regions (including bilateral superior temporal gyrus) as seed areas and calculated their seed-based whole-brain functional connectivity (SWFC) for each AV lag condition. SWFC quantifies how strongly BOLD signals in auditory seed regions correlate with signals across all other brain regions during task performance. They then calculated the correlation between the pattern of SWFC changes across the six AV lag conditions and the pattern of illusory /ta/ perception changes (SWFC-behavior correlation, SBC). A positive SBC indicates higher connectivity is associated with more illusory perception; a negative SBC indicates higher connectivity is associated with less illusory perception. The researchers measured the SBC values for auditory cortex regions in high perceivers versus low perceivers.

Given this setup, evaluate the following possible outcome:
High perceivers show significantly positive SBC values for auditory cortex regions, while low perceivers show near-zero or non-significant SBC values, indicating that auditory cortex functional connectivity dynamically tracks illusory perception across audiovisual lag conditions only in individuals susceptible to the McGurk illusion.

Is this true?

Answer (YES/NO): NO